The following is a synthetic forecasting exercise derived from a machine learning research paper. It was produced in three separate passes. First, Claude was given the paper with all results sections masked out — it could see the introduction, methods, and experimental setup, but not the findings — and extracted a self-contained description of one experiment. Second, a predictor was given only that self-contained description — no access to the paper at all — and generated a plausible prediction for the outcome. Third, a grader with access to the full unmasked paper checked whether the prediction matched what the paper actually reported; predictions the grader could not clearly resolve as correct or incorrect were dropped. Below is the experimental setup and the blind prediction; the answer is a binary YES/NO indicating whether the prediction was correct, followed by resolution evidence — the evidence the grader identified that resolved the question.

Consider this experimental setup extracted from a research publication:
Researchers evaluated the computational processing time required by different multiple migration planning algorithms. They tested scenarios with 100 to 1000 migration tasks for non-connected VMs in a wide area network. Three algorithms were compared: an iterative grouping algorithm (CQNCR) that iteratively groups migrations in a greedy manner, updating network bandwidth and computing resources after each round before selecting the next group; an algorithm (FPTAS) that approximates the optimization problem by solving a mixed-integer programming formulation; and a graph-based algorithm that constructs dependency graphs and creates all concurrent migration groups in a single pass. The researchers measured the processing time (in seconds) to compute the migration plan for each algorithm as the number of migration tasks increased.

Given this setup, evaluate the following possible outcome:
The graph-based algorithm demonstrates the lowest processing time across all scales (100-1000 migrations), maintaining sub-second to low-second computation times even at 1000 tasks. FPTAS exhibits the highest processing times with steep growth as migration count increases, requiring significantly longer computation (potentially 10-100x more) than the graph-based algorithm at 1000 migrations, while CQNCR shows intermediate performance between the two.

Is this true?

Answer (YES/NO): NO